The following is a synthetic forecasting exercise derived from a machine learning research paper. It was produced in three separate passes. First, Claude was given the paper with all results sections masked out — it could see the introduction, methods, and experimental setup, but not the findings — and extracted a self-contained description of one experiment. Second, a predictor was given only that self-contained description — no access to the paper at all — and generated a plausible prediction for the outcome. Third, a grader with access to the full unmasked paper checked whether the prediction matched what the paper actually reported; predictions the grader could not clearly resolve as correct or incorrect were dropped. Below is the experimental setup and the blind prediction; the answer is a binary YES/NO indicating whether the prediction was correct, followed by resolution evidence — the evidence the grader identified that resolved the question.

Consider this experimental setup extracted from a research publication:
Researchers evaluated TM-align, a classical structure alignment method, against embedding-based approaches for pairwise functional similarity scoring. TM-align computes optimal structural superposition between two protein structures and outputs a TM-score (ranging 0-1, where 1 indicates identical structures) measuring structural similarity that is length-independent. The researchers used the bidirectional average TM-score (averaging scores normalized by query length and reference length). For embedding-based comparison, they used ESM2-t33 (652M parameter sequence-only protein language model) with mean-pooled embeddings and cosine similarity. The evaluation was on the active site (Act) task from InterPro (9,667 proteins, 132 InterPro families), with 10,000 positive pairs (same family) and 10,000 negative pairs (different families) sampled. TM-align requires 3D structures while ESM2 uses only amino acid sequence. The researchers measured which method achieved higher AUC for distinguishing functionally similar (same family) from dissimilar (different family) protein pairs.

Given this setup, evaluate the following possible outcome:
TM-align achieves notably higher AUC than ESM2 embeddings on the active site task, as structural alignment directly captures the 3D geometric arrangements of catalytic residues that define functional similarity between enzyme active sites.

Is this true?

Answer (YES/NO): YES